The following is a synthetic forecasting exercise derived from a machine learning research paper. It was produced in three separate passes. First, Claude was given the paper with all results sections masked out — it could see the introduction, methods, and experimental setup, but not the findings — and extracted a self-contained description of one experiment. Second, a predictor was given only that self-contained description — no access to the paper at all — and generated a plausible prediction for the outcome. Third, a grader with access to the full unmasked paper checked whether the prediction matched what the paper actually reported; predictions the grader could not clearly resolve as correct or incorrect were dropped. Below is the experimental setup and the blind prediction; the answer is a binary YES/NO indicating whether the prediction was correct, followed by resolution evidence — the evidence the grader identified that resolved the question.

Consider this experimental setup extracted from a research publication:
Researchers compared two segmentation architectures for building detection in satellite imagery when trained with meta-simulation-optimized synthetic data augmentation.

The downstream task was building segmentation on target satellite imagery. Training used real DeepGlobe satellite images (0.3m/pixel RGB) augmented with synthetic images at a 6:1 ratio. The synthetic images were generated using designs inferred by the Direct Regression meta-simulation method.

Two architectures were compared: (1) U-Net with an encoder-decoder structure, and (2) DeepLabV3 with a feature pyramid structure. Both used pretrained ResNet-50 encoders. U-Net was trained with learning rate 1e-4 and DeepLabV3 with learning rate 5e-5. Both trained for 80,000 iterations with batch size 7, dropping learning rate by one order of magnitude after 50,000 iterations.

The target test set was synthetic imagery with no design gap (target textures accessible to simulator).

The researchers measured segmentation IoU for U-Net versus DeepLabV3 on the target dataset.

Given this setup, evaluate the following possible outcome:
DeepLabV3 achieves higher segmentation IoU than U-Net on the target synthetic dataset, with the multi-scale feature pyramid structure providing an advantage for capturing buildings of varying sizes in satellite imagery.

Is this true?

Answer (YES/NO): YES